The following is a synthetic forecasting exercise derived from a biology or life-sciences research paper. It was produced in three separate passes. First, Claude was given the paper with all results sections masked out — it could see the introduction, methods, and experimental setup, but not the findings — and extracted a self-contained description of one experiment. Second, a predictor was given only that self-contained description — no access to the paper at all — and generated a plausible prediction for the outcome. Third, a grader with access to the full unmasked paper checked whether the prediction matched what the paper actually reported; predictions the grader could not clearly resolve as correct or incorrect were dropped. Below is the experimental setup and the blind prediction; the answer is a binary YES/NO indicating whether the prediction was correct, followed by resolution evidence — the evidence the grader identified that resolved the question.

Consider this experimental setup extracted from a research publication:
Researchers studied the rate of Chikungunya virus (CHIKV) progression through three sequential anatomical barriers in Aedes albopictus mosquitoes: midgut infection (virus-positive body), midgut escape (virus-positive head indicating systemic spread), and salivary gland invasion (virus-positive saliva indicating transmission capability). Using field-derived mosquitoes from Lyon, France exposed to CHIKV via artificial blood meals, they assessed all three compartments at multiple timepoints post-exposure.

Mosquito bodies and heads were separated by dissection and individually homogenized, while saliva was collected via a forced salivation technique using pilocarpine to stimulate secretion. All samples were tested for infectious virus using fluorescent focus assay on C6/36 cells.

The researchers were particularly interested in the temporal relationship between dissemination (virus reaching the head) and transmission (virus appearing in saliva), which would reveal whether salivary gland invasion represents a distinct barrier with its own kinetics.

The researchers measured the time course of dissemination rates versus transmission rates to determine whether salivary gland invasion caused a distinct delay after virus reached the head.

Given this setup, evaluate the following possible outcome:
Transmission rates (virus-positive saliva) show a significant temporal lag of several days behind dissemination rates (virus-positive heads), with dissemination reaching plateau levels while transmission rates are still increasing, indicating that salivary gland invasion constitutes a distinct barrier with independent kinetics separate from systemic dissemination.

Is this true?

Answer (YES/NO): NO